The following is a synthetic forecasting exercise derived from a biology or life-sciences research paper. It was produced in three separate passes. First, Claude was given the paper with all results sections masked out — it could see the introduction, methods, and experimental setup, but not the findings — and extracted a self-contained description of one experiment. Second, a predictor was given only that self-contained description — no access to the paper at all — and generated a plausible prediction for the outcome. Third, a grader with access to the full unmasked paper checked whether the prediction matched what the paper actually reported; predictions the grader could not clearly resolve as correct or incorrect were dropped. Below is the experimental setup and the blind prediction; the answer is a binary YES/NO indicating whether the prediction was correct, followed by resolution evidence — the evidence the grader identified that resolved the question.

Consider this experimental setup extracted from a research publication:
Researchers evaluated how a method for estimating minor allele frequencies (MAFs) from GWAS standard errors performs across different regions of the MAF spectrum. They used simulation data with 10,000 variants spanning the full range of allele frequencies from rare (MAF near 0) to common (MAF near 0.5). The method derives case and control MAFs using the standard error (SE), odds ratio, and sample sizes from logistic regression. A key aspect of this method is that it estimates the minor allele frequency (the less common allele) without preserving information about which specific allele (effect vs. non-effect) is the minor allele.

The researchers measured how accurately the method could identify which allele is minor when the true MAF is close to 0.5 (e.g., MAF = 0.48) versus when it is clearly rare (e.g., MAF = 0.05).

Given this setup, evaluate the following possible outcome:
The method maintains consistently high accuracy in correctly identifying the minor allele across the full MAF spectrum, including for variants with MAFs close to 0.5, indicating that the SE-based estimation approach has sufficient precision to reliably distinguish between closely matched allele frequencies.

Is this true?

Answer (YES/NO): NO